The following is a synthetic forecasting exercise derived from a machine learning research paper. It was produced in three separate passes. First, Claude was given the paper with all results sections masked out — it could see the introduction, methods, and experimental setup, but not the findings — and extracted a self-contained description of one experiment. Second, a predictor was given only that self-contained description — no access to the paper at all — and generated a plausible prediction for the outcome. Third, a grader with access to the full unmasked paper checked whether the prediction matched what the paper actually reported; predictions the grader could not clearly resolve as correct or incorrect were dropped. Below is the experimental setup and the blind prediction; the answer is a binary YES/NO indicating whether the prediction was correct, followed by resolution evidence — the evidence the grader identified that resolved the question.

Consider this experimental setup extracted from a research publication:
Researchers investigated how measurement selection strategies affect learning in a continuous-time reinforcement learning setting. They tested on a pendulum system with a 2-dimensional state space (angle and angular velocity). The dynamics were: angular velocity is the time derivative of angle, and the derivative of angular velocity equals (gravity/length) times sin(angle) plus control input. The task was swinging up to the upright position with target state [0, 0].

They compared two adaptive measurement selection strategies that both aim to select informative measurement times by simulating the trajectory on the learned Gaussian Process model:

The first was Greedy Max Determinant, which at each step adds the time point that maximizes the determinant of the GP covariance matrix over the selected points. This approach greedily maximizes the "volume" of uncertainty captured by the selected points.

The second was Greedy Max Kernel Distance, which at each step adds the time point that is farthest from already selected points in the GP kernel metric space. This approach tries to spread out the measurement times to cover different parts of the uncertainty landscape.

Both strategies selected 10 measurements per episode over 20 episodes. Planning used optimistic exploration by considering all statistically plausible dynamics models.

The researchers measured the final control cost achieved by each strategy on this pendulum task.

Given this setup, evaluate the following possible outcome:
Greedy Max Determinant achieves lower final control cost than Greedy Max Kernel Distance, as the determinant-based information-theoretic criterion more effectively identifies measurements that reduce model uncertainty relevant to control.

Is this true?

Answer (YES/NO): NO